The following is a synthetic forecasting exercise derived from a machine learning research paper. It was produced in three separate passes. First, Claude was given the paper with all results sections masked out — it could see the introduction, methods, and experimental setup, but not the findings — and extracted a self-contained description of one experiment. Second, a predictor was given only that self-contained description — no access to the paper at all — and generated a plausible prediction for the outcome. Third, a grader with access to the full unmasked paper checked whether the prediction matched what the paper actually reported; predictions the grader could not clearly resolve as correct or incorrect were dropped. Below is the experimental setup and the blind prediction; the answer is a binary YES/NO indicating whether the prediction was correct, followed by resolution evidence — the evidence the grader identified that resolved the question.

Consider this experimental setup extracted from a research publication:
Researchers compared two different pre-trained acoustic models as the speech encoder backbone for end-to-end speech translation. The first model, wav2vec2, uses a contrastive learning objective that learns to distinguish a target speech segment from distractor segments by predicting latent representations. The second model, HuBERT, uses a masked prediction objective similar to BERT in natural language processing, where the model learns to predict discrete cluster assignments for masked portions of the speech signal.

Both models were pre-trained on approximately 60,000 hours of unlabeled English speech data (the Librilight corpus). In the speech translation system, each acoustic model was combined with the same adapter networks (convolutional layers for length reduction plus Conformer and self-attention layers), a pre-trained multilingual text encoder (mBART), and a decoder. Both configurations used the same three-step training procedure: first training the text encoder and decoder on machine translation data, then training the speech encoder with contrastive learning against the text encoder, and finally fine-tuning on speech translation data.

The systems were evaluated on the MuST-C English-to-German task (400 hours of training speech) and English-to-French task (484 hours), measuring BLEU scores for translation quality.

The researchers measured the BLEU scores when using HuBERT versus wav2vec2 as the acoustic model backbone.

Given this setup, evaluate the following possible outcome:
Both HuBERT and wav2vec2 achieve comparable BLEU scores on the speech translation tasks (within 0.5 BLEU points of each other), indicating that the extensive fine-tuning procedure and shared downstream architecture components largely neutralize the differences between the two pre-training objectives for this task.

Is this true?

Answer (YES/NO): YES